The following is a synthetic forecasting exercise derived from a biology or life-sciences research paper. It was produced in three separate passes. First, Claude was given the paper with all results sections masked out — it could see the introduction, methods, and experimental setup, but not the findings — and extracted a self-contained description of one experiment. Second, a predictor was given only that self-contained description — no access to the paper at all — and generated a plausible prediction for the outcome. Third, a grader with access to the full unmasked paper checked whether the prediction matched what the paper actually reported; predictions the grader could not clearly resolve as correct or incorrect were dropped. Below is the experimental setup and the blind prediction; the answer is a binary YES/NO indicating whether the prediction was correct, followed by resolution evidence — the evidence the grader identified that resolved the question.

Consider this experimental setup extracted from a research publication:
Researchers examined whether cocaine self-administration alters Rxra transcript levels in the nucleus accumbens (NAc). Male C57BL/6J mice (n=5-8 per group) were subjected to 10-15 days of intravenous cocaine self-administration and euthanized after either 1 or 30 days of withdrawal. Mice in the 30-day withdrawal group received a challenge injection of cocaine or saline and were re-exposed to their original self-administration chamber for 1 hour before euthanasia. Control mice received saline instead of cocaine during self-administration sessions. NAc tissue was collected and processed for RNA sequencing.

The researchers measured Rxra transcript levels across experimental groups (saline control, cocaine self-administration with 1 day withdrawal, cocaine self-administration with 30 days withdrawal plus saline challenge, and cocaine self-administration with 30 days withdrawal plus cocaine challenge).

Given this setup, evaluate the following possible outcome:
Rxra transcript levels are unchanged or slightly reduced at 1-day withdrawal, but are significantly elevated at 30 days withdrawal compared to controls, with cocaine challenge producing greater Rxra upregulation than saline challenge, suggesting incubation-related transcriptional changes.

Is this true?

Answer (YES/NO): NO